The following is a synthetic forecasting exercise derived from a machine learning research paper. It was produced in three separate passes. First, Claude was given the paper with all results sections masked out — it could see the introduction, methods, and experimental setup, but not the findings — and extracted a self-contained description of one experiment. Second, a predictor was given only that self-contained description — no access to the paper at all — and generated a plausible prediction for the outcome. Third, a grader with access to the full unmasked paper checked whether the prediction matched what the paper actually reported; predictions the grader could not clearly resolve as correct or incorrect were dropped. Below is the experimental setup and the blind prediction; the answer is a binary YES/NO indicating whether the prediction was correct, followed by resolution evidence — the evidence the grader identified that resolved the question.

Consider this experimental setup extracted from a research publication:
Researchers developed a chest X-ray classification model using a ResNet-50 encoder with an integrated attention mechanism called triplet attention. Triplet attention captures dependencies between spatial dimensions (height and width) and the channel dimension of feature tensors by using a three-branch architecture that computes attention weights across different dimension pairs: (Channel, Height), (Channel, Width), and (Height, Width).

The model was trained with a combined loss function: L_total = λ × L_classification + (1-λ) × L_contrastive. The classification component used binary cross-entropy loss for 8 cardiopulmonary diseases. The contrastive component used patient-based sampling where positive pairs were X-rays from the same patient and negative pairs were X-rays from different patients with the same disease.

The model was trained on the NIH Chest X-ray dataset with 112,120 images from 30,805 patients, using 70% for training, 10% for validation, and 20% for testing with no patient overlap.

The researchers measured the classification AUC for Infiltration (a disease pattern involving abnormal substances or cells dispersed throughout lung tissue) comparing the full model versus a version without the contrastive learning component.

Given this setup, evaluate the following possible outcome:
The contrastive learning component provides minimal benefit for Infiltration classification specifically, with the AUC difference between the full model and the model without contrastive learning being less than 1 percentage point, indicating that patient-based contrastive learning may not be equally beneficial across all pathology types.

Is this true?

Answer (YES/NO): NO